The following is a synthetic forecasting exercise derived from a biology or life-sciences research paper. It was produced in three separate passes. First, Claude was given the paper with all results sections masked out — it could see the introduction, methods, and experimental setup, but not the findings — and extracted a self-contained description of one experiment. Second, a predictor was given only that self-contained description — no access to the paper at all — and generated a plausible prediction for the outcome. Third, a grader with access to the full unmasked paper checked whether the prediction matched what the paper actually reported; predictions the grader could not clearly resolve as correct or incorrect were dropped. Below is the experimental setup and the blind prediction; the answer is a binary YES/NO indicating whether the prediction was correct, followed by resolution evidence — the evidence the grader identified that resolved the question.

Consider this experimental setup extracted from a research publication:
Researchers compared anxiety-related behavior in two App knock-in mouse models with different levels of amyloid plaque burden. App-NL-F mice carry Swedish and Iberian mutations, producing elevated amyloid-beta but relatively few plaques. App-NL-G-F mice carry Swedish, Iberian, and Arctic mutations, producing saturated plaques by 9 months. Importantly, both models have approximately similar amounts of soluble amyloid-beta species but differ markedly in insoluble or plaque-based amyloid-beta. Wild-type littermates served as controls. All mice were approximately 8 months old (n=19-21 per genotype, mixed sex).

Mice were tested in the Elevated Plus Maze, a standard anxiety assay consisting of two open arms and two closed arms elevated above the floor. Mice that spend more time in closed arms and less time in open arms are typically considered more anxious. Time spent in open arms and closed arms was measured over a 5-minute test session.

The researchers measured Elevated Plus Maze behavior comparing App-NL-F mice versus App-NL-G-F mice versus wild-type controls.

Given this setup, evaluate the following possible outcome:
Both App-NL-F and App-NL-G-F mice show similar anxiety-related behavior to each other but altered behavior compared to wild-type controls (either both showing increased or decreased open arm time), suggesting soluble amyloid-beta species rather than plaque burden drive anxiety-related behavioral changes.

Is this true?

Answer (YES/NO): NO